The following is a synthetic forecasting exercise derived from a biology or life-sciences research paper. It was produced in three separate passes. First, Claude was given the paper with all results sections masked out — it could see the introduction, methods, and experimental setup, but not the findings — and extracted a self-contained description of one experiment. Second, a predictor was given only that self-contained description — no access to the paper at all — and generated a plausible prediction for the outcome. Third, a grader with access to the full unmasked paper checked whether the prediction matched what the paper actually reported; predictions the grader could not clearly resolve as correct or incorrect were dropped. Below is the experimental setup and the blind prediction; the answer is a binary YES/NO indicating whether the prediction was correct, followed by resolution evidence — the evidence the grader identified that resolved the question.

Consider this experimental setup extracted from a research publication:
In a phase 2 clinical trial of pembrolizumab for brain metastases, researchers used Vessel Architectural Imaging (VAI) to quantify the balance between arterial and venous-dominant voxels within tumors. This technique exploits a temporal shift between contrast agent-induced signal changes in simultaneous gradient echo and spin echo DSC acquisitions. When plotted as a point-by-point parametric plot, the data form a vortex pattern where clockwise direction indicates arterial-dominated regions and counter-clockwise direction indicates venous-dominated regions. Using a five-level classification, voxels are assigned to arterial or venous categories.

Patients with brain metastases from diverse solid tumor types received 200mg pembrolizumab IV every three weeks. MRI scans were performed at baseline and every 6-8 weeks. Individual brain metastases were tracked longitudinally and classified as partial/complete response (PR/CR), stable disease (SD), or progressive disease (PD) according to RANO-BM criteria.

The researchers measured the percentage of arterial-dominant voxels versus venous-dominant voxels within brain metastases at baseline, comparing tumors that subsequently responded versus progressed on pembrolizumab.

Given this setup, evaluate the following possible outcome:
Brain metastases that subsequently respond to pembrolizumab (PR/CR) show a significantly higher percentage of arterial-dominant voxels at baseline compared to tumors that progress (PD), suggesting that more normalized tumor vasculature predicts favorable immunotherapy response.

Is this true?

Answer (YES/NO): NO